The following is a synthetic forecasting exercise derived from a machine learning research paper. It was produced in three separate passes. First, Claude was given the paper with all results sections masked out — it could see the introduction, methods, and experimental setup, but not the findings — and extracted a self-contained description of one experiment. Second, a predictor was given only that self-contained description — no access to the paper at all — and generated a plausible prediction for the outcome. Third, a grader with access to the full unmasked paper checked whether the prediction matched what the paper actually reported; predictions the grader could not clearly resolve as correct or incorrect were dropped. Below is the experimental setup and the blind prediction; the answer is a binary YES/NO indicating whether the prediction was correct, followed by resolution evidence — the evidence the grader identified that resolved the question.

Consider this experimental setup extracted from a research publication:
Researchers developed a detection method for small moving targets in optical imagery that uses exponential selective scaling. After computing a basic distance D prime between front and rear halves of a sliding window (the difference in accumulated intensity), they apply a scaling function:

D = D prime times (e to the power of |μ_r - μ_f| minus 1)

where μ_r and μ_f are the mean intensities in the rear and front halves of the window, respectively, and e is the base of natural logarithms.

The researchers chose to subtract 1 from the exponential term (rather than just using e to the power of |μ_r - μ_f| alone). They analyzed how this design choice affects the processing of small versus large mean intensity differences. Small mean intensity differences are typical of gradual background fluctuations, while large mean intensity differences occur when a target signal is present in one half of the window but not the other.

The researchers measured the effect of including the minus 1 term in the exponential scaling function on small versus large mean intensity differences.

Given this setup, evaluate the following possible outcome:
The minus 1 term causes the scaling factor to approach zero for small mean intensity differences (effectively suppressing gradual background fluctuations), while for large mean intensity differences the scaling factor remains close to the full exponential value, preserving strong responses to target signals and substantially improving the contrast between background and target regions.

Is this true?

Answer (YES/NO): YES